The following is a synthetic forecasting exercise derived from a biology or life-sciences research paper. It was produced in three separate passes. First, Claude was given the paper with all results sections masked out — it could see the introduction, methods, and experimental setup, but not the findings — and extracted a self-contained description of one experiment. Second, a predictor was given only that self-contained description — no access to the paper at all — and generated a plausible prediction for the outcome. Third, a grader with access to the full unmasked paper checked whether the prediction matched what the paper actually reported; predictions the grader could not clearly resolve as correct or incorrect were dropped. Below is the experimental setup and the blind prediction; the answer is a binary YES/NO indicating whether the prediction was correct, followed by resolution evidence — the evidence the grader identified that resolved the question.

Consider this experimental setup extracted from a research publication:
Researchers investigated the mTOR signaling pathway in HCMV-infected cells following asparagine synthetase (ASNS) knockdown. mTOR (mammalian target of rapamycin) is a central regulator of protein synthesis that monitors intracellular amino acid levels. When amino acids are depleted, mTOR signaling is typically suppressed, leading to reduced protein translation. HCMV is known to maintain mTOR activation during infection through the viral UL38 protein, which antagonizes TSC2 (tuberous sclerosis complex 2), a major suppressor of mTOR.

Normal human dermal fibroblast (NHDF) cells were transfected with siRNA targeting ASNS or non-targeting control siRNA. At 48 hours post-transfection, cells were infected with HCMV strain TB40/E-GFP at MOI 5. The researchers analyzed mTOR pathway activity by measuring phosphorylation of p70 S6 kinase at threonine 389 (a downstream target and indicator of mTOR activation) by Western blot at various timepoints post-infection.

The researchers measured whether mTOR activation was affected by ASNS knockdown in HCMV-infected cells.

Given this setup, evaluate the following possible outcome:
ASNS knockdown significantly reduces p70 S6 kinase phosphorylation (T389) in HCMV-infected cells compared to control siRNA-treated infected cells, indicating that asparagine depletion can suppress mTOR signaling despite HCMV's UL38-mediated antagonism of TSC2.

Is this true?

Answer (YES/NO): NO